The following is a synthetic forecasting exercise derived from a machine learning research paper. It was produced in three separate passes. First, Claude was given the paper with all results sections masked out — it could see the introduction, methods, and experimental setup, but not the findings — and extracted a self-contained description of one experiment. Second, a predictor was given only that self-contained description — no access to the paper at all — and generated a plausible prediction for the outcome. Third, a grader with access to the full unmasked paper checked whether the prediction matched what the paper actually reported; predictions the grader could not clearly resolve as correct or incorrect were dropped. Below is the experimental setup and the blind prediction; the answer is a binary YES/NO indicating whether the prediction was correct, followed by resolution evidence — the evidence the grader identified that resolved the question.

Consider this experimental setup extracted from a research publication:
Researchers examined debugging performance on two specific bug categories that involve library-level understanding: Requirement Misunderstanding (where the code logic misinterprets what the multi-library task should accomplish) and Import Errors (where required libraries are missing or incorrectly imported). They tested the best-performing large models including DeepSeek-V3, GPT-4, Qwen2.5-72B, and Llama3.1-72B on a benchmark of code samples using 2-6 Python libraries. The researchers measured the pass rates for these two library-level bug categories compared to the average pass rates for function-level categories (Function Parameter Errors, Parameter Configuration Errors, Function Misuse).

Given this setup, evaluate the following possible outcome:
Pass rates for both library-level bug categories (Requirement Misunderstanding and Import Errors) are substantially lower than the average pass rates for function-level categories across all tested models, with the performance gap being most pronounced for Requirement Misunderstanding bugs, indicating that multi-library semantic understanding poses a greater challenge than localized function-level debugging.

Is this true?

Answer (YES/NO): YES